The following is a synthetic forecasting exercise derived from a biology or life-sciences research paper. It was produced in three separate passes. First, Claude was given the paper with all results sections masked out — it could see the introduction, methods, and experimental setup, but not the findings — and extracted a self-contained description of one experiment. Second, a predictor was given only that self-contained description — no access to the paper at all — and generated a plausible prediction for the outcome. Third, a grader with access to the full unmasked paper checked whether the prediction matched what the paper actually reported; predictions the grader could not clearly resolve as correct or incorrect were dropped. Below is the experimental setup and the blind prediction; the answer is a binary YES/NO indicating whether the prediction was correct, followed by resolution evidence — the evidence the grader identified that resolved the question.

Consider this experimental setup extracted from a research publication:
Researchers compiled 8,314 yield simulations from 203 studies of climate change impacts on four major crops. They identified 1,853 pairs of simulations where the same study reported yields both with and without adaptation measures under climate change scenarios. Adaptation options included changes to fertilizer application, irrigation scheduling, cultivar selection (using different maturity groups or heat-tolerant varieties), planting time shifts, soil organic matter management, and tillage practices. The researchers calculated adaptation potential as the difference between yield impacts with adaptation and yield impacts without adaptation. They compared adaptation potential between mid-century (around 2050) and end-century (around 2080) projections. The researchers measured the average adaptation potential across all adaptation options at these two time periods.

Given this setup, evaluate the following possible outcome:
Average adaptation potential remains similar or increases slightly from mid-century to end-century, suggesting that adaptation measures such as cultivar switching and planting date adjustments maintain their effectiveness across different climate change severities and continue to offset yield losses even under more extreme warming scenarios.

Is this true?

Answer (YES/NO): YES